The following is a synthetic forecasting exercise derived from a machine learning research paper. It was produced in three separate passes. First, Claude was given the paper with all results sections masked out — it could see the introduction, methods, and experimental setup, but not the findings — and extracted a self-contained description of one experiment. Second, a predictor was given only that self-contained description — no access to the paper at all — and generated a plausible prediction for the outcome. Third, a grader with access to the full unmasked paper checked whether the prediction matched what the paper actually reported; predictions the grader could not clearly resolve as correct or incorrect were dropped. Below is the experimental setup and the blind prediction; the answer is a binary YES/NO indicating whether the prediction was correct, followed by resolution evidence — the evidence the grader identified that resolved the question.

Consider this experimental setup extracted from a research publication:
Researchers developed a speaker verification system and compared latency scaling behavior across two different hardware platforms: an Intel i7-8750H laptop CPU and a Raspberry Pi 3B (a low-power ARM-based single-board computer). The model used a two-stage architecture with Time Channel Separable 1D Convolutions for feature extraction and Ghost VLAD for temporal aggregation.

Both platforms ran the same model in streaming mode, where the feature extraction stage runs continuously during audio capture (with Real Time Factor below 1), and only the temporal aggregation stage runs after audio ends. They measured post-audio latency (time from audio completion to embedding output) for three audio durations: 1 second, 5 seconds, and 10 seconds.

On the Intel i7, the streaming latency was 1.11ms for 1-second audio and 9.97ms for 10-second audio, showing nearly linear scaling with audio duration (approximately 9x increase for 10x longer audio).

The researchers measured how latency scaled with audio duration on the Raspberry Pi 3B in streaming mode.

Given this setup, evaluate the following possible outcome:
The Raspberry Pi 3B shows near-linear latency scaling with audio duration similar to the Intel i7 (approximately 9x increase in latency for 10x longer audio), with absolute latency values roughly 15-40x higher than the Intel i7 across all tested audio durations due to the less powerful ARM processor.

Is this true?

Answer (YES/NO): NO